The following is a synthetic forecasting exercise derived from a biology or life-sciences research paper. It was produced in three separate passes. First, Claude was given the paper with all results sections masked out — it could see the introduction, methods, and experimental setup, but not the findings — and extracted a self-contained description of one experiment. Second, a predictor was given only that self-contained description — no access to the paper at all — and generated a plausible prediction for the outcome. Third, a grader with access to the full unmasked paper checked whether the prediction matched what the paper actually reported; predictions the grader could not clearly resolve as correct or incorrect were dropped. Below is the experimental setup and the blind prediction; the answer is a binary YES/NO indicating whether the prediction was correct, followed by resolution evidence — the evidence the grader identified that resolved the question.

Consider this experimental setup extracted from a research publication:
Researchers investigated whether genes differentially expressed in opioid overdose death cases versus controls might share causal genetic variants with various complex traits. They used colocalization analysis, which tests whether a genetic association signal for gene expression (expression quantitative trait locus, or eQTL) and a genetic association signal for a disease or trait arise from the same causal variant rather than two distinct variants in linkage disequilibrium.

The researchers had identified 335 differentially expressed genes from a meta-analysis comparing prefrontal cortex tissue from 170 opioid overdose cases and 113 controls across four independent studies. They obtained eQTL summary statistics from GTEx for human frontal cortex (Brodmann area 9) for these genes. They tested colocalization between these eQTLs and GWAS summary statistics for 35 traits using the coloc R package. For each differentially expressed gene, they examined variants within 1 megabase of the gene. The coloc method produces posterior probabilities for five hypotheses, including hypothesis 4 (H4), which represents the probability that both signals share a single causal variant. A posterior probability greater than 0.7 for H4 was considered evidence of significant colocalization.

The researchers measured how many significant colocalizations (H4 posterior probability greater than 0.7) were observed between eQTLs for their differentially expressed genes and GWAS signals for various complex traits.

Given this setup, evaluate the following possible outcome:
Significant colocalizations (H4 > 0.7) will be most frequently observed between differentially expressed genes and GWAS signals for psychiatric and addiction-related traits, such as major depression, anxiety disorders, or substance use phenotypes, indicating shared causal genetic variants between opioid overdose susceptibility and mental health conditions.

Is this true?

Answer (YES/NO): NO